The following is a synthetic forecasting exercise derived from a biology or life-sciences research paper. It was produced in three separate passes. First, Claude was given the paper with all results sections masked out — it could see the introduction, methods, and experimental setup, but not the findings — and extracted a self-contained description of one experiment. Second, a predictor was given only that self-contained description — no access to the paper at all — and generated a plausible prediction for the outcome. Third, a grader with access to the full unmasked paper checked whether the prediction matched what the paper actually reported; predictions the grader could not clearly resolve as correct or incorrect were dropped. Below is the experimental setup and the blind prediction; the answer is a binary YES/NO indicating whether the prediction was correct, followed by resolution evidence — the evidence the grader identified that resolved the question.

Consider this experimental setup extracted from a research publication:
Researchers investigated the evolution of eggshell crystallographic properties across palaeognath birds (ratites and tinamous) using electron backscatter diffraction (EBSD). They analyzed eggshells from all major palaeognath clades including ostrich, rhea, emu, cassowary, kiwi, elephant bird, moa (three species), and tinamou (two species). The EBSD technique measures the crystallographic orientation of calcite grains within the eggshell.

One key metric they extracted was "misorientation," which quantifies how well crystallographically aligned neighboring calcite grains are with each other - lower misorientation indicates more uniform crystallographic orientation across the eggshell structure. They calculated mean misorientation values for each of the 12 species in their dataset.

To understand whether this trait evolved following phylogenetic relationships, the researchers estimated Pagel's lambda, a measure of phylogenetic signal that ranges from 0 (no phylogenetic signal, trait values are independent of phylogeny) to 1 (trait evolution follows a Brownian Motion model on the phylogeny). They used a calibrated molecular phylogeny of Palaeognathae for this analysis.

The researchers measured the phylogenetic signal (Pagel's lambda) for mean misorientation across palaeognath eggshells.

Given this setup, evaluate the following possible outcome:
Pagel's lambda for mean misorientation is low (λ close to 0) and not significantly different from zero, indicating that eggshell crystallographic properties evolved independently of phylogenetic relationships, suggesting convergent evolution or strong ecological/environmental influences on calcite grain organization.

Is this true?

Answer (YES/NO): NO